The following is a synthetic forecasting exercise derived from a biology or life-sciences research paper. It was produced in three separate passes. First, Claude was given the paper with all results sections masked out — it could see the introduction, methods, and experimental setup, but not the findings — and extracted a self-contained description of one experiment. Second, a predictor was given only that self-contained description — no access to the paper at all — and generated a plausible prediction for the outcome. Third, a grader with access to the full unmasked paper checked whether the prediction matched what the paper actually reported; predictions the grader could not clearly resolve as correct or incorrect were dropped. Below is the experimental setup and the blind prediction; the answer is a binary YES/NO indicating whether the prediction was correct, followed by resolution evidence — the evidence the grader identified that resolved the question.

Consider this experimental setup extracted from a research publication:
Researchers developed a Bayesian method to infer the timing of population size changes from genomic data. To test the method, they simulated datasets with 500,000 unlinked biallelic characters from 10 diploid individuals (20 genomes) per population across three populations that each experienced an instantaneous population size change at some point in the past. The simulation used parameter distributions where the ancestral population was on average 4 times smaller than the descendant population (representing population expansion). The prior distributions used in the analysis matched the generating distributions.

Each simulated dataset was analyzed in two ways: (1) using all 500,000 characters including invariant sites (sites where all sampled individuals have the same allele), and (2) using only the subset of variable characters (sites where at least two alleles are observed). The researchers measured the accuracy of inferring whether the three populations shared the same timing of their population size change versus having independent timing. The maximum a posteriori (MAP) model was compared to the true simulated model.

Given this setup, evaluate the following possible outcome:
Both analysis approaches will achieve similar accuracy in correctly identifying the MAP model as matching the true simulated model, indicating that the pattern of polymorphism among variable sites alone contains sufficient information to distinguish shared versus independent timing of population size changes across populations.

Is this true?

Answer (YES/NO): NO